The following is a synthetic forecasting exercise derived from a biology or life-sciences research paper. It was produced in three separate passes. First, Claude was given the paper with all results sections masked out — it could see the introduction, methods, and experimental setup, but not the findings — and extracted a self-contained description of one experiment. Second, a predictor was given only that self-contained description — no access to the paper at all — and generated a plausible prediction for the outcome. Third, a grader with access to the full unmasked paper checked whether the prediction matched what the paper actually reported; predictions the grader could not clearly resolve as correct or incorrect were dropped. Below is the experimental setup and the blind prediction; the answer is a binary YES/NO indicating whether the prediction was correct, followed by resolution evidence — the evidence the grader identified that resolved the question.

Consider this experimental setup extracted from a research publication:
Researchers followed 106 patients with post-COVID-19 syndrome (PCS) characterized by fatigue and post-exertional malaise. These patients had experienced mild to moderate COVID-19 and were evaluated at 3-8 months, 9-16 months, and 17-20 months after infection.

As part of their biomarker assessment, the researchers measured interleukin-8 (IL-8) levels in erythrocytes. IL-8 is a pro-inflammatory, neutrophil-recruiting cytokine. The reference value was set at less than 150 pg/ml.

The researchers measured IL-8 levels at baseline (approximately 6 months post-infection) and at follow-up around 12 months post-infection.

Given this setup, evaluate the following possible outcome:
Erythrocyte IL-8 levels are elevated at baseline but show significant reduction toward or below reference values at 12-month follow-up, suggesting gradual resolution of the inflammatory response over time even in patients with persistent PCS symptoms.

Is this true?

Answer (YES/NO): YES